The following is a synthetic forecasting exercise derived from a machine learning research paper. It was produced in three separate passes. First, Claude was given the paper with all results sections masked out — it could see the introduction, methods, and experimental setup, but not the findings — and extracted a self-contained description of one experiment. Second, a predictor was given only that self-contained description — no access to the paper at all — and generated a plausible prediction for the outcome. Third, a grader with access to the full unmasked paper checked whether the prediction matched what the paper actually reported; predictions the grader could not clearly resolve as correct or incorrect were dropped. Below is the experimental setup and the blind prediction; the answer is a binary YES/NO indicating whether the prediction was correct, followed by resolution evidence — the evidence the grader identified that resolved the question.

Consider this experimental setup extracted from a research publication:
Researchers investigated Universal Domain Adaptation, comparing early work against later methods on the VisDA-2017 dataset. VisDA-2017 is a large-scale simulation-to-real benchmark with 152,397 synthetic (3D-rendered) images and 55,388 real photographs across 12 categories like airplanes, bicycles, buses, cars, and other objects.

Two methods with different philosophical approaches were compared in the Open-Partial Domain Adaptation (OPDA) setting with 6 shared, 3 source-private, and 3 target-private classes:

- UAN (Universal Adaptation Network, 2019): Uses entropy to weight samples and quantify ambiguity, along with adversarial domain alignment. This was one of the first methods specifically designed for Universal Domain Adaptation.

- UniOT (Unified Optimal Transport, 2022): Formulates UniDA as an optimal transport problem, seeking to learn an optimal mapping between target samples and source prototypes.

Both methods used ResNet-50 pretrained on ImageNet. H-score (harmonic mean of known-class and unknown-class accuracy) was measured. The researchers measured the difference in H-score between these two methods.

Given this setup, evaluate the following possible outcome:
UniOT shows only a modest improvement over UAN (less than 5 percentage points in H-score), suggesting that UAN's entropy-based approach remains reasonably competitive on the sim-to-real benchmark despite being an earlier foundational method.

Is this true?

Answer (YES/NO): NO